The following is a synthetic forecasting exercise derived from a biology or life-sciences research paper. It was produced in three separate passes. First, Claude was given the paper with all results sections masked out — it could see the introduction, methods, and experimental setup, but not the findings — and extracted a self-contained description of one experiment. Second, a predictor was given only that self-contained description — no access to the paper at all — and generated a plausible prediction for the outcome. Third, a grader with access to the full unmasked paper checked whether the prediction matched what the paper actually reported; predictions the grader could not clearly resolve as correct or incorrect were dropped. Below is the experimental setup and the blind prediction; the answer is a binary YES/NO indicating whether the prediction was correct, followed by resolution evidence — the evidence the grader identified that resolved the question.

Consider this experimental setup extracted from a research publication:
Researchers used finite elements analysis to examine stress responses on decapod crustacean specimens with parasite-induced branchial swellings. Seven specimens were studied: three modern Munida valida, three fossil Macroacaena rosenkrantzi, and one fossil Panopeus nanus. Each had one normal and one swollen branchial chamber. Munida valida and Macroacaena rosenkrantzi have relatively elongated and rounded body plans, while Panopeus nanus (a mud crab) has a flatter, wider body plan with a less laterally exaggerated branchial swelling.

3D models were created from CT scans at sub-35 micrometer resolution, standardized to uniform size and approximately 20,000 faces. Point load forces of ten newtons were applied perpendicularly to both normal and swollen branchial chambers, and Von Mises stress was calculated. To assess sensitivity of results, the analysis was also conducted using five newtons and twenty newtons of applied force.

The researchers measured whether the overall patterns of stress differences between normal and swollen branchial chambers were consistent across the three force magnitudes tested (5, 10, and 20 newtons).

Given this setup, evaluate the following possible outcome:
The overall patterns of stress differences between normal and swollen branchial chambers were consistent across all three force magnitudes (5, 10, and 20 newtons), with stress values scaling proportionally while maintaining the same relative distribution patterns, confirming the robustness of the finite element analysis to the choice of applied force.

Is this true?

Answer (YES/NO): YES